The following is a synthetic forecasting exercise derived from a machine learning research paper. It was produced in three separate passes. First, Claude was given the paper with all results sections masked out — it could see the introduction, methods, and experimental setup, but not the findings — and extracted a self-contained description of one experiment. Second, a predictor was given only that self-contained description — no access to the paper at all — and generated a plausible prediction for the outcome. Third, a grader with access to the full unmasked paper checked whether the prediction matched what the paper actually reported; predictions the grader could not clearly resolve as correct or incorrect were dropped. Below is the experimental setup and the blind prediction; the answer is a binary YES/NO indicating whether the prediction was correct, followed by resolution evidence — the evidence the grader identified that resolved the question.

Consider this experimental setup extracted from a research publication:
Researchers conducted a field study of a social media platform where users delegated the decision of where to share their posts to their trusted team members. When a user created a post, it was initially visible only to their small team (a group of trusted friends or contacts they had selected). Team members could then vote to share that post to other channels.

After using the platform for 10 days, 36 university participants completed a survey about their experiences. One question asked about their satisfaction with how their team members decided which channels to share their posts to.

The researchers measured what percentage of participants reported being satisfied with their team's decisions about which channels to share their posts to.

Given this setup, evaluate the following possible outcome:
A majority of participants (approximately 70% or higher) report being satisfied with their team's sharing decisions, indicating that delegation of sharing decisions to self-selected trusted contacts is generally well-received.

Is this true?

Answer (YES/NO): NO